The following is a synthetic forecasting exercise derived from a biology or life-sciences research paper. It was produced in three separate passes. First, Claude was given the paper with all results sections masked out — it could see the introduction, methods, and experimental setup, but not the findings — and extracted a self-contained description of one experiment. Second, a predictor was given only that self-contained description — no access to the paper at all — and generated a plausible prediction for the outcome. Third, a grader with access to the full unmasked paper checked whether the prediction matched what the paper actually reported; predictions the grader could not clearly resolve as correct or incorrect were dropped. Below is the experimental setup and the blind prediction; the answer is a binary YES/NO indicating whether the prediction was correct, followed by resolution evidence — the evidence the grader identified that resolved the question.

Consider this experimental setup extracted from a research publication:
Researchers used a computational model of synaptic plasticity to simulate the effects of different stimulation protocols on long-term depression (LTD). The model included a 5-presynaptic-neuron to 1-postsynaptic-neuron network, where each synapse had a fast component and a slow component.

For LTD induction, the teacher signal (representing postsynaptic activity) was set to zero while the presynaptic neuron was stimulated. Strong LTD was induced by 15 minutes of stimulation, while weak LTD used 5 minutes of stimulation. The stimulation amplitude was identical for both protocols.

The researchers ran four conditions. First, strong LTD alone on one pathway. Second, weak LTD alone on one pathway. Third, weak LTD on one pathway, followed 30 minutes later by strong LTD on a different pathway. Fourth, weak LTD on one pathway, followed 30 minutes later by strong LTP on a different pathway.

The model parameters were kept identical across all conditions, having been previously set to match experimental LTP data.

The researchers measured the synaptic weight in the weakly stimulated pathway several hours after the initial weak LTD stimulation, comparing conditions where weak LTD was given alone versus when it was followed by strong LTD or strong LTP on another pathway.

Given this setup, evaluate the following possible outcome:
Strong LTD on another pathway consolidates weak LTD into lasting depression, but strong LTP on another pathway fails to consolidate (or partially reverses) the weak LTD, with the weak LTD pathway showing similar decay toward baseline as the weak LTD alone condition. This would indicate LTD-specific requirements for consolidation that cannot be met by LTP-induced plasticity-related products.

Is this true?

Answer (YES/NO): NO